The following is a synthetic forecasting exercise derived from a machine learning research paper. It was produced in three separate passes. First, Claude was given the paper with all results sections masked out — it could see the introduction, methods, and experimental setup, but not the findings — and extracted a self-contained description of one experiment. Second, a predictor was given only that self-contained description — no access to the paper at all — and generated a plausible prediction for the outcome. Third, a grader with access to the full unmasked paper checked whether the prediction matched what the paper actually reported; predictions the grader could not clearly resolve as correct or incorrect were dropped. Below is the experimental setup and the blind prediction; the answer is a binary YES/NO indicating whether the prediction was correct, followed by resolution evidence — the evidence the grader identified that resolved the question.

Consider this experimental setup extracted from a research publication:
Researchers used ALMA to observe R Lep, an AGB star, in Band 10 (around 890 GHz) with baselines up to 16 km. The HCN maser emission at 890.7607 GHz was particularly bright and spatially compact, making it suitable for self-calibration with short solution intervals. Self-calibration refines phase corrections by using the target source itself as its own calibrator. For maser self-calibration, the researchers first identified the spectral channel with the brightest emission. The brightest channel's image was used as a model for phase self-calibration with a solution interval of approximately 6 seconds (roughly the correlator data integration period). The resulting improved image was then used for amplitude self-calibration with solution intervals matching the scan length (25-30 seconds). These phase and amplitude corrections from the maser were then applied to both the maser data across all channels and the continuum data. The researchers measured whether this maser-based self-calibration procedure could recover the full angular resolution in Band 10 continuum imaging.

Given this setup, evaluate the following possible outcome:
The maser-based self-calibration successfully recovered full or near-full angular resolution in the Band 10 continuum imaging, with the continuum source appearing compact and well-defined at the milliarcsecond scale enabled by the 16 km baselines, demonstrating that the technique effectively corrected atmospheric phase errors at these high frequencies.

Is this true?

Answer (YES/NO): NO